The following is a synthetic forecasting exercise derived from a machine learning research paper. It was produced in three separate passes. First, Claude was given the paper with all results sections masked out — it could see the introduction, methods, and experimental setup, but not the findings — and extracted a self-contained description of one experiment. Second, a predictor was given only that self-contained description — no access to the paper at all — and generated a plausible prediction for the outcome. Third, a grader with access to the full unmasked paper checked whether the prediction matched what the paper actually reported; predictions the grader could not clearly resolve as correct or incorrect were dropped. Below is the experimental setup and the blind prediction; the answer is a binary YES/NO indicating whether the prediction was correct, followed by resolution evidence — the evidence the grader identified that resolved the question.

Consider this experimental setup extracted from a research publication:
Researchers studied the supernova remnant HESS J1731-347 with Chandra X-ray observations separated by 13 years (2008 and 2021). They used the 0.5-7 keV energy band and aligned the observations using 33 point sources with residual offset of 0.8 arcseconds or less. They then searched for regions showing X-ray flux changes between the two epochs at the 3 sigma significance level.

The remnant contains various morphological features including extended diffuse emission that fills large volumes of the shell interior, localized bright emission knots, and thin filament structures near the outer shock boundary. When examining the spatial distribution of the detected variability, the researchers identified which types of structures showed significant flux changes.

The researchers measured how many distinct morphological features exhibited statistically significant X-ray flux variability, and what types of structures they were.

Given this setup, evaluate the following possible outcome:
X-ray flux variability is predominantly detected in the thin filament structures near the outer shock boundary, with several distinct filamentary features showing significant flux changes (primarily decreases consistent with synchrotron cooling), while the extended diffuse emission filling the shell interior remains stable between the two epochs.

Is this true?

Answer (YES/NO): NO